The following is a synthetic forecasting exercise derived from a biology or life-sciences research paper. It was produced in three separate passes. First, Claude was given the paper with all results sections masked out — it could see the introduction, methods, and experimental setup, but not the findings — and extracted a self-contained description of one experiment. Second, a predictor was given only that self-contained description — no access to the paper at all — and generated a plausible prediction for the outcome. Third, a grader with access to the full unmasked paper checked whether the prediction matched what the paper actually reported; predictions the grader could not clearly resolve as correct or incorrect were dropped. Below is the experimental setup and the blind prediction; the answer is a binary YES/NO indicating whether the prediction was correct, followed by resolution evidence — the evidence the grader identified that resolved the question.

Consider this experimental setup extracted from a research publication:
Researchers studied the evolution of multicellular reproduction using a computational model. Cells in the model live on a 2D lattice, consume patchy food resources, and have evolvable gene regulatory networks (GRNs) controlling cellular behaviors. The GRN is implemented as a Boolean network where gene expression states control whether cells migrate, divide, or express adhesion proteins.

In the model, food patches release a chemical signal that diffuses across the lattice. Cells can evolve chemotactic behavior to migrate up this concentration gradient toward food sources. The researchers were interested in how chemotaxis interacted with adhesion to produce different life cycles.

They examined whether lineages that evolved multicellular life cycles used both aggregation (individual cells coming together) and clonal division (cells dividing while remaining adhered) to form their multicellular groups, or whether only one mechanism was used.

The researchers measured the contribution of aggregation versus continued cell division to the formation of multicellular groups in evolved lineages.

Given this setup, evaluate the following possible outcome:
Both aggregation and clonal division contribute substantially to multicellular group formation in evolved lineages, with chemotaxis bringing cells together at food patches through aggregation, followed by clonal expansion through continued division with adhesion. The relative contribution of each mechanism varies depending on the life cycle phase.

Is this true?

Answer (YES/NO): NO